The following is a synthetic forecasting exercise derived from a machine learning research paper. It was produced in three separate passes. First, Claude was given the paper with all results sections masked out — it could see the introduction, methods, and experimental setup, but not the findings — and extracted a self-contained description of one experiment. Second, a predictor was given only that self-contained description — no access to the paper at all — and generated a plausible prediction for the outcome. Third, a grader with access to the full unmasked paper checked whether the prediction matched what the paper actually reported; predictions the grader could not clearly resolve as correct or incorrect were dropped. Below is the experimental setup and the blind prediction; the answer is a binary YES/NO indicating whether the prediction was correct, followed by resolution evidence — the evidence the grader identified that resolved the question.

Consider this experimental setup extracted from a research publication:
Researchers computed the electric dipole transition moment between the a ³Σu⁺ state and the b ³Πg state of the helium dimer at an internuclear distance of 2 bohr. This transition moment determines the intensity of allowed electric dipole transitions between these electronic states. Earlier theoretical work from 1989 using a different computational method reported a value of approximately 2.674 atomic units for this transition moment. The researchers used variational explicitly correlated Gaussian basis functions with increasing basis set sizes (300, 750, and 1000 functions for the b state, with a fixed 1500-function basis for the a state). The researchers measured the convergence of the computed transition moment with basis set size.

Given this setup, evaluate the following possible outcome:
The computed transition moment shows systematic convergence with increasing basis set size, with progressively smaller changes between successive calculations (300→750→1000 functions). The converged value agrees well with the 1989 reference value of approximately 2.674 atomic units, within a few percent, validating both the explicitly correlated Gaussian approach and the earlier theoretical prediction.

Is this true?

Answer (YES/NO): NO